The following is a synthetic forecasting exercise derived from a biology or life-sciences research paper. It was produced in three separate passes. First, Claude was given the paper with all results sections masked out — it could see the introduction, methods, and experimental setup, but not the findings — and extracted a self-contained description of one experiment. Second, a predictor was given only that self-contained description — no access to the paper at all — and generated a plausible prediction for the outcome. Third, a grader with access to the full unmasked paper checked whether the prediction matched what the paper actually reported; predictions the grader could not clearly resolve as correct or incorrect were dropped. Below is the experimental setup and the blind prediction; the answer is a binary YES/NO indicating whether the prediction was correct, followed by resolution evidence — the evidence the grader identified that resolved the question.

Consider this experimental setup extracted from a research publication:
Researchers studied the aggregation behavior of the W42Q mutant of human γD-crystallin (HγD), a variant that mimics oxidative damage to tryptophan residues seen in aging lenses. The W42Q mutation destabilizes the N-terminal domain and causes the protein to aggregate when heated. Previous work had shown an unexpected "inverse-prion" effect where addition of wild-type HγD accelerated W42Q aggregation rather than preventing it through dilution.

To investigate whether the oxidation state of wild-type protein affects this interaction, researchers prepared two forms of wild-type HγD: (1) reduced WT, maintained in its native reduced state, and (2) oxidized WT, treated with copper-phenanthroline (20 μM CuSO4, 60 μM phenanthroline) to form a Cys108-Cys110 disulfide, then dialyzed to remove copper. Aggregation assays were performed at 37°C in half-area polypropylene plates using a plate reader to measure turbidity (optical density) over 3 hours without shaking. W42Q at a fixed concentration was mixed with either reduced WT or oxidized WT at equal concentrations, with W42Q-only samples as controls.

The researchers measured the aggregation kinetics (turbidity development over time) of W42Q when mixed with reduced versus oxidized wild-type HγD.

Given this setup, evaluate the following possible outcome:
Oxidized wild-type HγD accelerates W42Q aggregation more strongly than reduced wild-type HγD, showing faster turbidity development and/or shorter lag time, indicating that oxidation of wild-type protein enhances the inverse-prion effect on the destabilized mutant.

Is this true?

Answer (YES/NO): YES